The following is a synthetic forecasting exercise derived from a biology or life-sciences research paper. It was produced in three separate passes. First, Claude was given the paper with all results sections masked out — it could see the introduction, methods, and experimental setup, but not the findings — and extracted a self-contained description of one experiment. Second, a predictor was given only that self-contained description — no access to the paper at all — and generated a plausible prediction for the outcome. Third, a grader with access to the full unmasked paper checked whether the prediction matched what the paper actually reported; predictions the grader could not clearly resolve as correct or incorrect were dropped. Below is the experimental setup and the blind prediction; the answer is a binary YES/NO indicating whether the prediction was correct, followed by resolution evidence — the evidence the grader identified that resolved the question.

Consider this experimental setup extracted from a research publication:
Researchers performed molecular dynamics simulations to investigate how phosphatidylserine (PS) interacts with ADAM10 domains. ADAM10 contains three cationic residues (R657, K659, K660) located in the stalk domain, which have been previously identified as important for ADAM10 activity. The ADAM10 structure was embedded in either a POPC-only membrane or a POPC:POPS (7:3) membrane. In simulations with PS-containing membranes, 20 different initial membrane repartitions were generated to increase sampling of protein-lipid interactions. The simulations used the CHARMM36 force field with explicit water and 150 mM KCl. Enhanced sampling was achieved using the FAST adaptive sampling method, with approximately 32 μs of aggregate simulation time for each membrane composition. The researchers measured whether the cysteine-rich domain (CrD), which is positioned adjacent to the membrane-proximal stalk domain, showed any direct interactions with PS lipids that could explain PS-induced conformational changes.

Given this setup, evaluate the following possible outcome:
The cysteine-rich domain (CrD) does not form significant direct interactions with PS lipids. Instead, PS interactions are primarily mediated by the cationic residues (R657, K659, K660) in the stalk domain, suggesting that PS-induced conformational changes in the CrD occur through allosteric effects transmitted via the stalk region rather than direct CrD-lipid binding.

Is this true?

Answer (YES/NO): NO